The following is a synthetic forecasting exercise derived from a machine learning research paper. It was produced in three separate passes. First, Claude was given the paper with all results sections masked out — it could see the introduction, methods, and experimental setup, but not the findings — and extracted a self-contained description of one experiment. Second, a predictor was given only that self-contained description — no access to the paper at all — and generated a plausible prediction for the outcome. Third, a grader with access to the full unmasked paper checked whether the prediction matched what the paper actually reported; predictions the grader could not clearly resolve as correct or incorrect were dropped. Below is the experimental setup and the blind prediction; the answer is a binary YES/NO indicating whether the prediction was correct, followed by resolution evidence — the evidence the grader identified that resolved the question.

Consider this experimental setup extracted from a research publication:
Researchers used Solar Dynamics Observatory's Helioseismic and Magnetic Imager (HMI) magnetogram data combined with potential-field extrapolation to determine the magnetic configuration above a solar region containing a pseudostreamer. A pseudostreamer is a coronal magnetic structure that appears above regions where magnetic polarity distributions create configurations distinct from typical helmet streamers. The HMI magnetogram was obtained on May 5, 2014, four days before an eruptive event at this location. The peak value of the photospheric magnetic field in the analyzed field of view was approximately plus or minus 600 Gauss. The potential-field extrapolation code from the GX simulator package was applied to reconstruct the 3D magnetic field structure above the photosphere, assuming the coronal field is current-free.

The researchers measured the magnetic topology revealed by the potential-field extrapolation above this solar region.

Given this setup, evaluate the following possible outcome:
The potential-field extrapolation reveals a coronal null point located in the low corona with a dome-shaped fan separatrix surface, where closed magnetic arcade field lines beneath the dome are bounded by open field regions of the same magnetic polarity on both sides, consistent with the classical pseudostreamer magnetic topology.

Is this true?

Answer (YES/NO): YES